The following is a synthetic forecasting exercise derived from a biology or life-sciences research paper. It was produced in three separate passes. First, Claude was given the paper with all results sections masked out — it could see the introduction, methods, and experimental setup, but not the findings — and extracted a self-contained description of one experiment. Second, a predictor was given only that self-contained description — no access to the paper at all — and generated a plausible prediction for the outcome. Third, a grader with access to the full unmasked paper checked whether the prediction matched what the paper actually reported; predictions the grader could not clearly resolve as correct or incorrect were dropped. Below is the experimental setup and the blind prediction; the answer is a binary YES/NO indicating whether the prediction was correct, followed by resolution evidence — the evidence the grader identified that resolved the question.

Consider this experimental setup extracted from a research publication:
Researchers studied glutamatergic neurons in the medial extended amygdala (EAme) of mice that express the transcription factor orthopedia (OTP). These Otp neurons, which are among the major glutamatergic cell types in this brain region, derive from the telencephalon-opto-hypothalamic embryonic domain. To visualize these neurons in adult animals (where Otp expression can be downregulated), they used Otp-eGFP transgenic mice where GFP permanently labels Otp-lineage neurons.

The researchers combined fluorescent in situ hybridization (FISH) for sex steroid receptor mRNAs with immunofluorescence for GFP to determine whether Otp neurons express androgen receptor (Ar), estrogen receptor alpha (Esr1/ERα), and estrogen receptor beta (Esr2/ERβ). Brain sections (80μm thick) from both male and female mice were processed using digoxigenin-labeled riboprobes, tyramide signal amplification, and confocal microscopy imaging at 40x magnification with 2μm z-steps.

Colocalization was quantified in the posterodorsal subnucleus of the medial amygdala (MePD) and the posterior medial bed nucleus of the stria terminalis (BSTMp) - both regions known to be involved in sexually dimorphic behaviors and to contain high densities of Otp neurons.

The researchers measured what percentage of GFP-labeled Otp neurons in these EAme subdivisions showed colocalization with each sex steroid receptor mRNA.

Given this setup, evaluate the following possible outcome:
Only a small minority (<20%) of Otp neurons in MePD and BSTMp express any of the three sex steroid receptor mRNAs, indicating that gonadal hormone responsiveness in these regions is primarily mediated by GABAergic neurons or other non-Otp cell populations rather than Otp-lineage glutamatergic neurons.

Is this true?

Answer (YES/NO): NO